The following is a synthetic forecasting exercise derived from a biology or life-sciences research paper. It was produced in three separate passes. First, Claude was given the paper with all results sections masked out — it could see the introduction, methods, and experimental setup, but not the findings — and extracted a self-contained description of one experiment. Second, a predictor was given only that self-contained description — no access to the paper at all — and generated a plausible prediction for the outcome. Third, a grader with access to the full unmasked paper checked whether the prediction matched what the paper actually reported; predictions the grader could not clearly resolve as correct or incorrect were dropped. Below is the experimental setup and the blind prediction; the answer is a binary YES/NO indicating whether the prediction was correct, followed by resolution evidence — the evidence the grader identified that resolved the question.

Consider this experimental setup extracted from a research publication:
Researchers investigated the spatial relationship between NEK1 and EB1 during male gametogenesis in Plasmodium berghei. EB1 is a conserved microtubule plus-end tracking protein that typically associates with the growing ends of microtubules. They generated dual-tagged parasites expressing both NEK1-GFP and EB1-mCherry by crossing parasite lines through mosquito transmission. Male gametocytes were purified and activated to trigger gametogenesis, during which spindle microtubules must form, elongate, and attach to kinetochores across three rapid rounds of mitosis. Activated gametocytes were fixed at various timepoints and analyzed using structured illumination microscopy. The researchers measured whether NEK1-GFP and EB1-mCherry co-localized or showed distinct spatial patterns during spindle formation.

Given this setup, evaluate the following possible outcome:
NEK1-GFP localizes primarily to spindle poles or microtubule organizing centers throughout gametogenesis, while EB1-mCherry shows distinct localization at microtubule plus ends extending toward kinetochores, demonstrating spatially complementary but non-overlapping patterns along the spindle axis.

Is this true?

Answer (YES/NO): NO